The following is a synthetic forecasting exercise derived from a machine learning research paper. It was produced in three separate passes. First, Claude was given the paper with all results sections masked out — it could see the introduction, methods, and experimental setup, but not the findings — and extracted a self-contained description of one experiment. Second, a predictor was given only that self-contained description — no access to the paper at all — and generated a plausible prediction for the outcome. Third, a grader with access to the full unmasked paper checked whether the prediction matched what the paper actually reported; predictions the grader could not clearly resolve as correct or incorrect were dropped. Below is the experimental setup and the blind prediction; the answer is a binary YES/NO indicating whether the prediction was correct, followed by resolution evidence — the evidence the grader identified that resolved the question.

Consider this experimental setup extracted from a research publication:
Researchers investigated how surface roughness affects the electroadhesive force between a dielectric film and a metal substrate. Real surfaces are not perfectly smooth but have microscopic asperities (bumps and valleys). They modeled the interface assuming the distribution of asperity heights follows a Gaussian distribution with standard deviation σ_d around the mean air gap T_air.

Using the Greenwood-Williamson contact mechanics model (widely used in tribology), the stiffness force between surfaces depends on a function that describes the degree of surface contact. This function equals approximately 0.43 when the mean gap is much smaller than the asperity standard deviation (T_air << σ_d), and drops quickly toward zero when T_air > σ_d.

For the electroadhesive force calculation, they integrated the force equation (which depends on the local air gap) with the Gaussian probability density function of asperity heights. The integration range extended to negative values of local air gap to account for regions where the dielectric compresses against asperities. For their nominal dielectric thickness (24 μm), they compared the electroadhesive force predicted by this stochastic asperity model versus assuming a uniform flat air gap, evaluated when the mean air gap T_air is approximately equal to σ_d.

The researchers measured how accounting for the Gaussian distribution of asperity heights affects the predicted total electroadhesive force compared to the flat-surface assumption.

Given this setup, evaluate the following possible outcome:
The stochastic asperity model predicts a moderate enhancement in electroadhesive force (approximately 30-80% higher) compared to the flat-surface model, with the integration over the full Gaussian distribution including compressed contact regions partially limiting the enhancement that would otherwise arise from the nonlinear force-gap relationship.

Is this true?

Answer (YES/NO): NO